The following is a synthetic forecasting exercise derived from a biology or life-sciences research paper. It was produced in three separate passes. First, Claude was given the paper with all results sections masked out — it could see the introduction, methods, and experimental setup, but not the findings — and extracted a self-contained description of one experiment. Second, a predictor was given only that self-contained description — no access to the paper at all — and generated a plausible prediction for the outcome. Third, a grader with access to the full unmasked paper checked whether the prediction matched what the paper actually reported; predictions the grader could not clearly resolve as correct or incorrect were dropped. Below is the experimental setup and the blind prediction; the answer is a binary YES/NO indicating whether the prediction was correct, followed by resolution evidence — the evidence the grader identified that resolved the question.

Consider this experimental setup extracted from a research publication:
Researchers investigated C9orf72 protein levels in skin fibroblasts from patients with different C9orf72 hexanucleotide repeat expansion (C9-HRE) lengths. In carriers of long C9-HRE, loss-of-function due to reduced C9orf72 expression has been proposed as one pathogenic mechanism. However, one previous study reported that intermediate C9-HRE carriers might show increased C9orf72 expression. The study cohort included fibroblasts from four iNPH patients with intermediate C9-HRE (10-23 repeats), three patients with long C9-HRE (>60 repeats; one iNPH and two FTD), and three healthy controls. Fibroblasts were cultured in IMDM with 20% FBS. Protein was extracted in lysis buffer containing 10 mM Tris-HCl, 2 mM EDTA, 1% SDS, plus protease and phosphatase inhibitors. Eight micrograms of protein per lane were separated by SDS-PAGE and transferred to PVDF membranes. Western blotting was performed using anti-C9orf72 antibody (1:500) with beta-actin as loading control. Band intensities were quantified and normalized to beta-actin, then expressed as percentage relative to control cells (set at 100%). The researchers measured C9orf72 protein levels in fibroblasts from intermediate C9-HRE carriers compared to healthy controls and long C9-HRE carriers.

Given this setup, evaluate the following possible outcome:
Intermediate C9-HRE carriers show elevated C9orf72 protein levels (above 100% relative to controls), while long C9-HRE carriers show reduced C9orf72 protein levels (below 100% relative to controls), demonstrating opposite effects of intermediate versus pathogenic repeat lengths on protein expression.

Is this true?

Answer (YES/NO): NO